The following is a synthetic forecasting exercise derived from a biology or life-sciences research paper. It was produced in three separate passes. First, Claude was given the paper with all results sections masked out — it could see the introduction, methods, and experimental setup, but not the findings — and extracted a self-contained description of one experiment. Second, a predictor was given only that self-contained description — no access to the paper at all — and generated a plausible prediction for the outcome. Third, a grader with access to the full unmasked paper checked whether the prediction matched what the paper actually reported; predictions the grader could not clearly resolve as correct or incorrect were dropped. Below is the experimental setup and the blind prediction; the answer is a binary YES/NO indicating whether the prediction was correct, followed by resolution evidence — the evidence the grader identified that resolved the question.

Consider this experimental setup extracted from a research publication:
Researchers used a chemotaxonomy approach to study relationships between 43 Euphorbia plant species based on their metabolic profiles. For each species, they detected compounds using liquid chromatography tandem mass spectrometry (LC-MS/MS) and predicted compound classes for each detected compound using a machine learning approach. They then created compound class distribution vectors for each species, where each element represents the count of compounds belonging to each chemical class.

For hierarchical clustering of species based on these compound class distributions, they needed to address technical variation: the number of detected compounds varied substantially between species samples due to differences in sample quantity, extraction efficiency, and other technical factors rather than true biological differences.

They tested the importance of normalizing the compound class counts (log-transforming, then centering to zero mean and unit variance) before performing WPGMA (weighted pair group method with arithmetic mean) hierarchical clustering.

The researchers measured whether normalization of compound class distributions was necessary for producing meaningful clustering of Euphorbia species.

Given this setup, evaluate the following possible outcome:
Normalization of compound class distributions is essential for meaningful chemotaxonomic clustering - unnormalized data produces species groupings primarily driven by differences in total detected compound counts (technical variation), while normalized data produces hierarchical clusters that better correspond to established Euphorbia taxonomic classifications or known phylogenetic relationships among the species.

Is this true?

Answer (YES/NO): YES